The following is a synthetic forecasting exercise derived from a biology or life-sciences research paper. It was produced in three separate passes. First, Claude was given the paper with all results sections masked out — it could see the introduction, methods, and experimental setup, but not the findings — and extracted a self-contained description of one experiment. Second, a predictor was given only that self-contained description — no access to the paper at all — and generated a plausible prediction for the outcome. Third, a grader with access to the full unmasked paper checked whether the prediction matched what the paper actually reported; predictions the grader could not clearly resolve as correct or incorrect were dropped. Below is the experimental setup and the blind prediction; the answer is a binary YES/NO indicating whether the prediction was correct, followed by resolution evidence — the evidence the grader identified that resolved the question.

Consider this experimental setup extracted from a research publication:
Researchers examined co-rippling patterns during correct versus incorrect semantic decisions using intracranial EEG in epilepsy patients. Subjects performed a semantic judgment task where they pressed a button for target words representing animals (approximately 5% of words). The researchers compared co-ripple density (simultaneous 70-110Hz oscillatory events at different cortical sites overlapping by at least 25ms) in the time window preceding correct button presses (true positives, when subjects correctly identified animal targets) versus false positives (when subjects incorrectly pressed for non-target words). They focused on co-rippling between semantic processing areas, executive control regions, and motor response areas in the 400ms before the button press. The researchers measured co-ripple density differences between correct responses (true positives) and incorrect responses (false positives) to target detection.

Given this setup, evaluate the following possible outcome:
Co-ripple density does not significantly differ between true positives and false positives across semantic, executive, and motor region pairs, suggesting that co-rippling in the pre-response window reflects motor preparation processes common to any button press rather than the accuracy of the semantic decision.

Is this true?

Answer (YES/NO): NO